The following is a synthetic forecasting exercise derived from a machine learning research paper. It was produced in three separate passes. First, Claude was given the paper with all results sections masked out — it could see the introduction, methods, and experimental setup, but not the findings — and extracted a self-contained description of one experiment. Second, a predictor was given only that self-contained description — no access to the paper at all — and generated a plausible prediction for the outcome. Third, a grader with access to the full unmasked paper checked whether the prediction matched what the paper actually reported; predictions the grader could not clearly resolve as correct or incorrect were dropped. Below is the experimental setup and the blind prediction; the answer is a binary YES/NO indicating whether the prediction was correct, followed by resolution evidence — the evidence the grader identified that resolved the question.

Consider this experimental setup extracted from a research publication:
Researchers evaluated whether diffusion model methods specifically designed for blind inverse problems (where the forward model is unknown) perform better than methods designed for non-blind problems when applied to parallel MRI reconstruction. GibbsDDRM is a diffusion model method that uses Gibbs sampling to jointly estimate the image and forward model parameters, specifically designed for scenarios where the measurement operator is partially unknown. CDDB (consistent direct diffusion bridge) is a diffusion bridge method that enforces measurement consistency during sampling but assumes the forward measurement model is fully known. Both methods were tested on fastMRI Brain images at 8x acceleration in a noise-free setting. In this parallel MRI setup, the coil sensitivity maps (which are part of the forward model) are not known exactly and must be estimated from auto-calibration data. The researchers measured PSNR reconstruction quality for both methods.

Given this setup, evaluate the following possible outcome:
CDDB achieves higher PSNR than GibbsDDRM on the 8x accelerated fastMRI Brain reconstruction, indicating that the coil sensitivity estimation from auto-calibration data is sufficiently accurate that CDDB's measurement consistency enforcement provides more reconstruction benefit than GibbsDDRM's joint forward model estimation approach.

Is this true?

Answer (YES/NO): YES